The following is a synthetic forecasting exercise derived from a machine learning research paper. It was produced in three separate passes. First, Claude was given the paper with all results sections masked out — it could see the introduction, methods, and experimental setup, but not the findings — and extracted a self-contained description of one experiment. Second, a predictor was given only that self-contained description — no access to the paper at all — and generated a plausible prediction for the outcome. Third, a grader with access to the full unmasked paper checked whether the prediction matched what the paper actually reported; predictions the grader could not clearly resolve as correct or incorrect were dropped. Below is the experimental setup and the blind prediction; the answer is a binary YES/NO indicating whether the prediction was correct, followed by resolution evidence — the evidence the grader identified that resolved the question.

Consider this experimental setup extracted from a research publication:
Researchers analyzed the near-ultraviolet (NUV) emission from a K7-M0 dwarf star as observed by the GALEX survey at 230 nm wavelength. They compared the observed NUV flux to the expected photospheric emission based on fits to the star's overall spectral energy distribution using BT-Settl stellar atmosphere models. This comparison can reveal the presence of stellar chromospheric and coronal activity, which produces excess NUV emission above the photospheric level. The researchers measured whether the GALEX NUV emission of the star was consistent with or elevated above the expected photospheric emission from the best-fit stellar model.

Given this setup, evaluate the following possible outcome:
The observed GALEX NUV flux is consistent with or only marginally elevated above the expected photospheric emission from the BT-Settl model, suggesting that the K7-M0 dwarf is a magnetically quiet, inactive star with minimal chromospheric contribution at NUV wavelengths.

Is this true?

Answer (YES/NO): NO